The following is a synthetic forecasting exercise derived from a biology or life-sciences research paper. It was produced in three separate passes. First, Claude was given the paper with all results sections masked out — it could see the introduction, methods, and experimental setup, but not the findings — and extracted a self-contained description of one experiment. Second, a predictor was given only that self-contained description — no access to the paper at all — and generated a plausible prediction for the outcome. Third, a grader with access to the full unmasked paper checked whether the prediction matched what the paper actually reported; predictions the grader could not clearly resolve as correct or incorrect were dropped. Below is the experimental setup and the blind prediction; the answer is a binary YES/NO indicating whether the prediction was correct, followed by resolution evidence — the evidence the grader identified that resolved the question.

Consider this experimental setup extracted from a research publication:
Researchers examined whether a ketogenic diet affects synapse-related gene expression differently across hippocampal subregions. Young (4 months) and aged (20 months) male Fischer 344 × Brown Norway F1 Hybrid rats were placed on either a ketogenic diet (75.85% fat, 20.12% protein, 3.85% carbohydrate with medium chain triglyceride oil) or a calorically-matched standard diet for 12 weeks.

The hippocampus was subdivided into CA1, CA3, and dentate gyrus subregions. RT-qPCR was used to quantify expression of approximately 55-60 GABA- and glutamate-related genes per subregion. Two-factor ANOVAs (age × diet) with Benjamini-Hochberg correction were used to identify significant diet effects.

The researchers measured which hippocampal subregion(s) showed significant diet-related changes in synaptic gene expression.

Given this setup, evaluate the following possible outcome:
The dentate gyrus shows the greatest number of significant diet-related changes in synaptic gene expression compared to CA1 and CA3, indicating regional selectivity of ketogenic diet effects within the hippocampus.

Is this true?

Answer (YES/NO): YES